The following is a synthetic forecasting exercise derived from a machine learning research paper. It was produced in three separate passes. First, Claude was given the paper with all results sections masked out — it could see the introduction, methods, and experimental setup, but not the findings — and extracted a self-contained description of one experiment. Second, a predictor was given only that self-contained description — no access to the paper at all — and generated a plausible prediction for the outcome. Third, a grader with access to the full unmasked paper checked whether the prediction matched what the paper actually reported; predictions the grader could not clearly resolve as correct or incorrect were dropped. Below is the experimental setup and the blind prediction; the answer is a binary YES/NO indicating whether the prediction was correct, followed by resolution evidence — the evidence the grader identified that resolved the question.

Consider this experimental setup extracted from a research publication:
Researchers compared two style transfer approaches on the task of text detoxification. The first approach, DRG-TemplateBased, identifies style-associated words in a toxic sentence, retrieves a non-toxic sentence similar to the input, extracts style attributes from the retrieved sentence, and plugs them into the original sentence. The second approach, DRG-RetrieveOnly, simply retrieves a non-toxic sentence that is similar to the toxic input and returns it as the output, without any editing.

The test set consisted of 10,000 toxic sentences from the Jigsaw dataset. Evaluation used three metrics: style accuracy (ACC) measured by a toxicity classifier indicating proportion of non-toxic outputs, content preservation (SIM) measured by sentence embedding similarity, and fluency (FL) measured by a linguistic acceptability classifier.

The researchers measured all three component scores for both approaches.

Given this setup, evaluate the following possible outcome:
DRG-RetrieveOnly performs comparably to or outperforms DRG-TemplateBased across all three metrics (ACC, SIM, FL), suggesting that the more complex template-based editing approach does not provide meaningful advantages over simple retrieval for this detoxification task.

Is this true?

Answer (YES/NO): NO